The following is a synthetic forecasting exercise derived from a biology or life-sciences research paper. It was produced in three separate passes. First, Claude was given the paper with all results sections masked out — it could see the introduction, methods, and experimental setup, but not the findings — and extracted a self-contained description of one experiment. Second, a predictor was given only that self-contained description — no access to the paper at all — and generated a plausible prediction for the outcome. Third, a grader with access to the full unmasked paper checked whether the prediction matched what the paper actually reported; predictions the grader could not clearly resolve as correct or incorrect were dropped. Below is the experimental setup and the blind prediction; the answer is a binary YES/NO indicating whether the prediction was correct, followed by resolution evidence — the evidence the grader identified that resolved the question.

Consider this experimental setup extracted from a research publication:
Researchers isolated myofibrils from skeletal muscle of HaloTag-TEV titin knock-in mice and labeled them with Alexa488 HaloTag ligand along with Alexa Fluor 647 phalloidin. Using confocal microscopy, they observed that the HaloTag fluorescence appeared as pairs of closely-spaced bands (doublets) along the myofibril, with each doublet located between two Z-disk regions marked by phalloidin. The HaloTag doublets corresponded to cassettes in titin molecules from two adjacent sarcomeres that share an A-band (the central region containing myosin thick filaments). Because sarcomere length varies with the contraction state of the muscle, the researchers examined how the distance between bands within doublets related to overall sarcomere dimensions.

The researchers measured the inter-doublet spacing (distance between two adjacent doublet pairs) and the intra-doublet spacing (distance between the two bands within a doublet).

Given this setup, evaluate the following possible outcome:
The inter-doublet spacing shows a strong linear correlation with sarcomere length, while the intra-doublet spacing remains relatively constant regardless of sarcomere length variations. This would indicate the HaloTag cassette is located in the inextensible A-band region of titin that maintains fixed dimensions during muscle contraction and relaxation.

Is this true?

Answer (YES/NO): NO